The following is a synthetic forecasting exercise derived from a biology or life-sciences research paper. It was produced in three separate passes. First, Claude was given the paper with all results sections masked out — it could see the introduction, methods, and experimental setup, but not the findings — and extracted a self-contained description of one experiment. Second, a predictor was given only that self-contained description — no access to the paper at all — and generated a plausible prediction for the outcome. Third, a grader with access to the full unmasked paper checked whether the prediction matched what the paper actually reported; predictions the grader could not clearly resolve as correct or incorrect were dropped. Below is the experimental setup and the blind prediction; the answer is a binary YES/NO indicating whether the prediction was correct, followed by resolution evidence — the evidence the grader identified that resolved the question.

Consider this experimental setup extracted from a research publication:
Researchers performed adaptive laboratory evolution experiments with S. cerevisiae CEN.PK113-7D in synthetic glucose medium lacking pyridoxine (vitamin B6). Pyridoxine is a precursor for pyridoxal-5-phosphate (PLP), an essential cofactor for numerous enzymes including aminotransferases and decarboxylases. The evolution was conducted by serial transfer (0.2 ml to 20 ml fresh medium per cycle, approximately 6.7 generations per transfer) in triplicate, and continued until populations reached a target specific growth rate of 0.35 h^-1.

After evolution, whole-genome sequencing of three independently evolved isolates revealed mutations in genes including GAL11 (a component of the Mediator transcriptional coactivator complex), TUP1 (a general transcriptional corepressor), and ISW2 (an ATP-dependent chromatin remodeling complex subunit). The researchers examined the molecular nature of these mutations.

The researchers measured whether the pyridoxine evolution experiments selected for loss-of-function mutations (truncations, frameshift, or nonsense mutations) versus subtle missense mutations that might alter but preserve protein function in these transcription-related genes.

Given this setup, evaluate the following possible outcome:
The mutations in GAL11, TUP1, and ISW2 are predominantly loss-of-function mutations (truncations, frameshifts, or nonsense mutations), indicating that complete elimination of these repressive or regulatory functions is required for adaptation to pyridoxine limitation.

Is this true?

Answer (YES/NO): NO